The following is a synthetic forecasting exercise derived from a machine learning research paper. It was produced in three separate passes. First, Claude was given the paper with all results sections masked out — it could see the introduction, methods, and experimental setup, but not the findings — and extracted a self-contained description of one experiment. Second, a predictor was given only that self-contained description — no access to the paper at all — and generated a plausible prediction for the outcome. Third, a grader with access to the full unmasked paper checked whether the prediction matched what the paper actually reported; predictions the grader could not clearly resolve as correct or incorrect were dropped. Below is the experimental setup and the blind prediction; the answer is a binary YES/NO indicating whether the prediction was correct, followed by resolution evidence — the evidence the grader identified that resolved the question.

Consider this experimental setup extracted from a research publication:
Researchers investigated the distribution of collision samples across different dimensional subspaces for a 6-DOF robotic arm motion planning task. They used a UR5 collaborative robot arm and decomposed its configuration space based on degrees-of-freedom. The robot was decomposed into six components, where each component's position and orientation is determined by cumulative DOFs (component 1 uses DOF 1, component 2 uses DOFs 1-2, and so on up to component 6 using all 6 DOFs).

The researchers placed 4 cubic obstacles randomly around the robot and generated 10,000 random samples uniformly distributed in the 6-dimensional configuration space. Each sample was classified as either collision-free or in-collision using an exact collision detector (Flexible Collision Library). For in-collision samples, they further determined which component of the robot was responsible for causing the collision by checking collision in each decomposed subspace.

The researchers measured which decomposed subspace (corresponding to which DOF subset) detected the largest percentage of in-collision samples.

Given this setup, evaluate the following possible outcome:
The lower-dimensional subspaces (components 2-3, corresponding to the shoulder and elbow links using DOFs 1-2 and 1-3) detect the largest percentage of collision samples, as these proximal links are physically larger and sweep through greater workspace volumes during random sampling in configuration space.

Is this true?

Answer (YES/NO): NO